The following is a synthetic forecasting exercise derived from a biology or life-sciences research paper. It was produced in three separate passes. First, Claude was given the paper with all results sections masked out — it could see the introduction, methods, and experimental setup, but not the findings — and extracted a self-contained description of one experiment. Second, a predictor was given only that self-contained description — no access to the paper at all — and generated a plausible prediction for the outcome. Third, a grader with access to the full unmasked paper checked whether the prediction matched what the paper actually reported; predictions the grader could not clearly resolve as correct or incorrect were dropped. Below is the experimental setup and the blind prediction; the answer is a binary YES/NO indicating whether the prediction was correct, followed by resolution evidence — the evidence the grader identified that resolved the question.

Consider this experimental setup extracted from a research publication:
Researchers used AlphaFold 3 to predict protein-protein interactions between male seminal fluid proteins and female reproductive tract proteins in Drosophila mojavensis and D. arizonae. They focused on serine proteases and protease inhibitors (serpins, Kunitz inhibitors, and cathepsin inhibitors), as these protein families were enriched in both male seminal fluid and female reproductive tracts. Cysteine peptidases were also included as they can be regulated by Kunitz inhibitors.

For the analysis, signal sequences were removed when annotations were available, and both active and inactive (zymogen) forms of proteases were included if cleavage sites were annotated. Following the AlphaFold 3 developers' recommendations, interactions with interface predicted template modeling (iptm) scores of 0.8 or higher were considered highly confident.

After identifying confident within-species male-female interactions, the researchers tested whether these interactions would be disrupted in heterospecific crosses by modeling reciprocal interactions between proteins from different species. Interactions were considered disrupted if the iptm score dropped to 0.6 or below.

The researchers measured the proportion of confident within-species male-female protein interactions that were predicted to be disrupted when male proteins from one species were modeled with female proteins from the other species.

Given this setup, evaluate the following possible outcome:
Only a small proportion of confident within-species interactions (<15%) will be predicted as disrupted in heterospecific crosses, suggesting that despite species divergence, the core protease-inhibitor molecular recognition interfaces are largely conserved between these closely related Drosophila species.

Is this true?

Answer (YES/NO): YES